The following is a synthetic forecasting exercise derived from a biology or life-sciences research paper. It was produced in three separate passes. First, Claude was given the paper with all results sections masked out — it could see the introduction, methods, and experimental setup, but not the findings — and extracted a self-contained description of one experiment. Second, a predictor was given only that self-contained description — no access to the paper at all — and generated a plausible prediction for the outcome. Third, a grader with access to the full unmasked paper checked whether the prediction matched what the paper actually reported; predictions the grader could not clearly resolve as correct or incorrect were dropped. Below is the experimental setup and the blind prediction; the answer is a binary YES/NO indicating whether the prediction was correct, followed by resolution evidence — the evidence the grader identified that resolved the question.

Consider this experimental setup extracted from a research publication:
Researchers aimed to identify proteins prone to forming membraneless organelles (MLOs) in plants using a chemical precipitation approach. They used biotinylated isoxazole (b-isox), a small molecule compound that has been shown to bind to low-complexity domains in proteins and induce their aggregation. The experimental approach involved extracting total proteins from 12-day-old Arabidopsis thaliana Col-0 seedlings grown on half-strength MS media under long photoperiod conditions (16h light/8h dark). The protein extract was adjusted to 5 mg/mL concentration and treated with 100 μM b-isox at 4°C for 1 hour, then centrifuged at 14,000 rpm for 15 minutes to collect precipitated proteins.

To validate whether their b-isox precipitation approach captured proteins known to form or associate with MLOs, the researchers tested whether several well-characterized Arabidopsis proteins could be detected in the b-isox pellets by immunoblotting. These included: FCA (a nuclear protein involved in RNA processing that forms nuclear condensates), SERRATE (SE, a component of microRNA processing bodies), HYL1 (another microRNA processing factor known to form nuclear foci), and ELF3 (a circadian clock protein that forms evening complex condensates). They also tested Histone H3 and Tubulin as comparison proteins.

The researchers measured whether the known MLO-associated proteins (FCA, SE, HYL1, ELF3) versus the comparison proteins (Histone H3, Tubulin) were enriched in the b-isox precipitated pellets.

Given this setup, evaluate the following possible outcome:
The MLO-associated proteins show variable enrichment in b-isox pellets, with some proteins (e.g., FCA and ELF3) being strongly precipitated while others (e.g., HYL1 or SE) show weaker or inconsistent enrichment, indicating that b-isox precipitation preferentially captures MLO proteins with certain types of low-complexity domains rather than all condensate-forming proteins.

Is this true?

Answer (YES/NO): NO